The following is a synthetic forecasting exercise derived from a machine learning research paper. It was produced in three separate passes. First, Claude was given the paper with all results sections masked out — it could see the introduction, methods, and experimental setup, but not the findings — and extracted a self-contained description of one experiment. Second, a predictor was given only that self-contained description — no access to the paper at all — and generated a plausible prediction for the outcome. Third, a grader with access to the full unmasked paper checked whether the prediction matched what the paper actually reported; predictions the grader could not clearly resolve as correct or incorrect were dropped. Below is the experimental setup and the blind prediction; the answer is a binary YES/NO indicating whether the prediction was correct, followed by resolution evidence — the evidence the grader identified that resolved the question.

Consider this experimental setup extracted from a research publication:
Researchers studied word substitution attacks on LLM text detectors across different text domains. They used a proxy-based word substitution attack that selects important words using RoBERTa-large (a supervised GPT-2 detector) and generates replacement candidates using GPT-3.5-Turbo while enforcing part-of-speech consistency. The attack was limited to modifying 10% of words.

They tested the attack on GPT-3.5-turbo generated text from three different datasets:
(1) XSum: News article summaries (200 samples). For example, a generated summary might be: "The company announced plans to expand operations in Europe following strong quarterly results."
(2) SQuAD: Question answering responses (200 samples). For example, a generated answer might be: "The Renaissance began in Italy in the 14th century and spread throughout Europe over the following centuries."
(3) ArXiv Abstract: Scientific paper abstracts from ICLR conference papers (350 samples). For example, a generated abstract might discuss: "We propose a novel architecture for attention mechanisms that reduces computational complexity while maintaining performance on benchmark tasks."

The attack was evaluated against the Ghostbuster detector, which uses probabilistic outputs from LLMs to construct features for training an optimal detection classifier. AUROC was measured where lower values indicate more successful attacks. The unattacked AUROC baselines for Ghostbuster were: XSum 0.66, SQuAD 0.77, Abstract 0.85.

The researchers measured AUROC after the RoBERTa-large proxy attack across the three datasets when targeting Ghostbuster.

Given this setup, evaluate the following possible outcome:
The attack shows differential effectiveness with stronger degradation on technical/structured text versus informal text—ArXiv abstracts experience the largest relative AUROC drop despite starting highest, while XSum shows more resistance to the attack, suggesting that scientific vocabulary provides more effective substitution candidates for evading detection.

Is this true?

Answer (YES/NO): NO